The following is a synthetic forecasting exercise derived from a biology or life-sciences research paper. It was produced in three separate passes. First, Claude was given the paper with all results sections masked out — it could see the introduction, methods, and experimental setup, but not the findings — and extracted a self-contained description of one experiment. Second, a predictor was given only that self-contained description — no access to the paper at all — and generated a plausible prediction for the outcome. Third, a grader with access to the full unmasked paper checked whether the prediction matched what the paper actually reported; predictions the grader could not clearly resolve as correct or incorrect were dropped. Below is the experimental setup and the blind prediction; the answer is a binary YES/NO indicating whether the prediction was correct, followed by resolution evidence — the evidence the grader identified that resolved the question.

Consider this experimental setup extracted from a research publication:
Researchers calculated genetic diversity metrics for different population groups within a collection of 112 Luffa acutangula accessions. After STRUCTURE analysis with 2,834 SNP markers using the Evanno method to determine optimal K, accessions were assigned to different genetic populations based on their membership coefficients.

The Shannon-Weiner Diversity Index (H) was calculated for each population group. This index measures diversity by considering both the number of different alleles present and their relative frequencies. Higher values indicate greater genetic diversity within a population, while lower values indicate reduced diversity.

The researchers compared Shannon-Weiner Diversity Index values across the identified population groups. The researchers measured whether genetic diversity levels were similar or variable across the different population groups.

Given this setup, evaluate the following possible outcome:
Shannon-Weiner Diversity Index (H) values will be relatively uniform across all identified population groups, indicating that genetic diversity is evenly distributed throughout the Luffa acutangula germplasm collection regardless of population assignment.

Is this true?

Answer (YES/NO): NO